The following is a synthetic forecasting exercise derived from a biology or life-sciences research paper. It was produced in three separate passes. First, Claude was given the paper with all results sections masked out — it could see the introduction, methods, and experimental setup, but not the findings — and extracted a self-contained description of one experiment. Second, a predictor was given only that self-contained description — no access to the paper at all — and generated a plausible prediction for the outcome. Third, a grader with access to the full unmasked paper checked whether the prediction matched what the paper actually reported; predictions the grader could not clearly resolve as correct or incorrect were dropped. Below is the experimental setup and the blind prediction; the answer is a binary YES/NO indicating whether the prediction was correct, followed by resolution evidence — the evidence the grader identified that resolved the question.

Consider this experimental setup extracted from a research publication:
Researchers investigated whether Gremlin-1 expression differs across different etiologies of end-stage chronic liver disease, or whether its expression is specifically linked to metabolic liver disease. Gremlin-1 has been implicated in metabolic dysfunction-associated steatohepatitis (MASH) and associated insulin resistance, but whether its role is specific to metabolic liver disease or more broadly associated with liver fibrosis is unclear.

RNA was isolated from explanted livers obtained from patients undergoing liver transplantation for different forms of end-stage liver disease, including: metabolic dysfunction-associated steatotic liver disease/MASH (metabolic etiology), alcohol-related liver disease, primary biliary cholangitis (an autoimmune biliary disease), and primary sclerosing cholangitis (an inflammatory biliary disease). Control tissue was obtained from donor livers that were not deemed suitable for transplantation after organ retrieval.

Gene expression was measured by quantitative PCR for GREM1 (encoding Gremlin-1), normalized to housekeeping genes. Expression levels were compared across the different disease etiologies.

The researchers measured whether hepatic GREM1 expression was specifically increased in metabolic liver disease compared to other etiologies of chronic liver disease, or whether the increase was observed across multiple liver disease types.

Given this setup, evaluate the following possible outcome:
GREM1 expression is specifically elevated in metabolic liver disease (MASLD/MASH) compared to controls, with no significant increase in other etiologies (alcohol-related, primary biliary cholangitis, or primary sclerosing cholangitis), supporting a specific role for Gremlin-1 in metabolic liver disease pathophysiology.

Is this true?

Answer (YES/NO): NO